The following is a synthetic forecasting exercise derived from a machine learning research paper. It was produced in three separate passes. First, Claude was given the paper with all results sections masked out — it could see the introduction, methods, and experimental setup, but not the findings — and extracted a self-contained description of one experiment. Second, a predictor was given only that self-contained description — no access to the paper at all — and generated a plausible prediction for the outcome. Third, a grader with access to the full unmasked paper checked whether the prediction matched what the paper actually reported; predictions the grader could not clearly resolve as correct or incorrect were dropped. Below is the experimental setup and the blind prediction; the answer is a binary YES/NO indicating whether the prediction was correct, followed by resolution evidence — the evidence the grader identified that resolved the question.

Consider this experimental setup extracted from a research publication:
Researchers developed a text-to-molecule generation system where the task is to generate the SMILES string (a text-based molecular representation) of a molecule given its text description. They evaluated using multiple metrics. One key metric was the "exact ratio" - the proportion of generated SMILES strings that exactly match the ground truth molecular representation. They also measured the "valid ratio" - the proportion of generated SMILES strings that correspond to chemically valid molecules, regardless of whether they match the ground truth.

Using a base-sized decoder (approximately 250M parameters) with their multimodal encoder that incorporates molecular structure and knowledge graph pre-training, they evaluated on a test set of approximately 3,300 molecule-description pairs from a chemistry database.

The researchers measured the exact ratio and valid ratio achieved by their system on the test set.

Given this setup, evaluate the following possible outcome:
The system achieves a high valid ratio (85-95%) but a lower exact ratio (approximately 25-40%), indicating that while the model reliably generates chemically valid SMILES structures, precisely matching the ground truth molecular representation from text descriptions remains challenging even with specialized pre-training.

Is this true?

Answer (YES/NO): NO